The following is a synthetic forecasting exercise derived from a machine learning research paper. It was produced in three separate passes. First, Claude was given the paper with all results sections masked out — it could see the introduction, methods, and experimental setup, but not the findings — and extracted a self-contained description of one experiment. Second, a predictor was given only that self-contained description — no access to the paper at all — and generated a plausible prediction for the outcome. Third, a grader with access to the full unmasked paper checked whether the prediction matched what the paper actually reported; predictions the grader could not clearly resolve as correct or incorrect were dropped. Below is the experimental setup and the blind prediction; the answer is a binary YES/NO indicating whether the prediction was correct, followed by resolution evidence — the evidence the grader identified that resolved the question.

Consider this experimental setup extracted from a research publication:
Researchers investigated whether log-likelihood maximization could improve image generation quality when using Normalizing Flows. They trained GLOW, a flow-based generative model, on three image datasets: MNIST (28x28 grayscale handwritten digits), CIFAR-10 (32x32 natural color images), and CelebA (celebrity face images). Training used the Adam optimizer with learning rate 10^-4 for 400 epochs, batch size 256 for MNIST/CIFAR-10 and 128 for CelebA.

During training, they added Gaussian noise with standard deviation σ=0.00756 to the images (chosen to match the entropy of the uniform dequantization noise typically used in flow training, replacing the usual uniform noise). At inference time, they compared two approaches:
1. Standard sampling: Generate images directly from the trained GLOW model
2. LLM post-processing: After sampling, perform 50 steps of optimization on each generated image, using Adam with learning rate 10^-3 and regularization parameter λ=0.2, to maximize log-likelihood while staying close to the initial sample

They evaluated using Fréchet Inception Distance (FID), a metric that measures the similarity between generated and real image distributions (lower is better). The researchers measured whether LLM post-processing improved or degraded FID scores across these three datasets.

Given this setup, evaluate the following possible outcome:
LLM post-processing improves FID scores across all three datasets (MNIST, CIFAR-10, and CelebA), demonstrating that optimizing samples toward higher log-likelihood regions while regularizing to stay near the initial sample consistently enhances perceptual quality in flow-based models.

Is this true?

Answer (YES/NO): YES